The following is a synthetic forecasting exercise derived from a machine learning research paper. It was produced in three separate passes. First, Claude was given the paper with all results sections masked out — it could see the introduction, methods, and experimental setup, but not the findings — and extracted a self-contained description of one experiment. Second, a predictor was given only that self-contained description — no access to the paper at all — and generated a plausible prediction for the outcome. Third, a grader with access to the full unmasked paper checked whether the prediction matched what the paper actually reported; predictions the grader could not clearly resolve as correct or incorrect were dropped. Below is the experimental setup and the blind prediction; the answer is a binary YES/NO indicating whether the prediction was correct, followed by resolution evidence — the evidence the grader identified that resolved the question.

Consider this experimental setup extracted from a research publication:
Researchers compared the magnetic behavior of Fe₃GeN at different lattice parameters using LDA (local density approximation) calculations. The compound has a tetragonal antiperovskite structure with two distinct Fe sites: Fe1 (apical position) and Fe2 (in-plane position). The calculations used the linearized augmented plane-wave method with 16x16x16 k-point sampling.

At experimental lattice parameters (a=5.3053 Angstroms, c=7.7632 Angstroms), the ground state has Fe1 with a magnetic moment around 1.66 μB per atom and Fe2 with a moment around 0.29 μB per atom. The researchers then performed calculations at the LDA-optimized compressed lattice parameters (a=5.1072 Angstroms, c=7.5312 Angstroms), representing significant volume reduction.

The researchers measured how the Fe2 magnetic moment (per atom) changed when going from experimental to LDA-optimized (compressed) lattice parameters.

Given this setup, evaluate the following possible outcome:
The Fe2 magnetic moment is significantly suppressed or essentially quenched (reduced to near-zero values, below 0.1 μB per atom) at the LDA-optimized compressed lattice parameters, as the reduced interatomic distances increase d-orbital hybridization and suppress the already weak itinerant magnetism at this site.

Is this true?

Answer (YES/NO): NO